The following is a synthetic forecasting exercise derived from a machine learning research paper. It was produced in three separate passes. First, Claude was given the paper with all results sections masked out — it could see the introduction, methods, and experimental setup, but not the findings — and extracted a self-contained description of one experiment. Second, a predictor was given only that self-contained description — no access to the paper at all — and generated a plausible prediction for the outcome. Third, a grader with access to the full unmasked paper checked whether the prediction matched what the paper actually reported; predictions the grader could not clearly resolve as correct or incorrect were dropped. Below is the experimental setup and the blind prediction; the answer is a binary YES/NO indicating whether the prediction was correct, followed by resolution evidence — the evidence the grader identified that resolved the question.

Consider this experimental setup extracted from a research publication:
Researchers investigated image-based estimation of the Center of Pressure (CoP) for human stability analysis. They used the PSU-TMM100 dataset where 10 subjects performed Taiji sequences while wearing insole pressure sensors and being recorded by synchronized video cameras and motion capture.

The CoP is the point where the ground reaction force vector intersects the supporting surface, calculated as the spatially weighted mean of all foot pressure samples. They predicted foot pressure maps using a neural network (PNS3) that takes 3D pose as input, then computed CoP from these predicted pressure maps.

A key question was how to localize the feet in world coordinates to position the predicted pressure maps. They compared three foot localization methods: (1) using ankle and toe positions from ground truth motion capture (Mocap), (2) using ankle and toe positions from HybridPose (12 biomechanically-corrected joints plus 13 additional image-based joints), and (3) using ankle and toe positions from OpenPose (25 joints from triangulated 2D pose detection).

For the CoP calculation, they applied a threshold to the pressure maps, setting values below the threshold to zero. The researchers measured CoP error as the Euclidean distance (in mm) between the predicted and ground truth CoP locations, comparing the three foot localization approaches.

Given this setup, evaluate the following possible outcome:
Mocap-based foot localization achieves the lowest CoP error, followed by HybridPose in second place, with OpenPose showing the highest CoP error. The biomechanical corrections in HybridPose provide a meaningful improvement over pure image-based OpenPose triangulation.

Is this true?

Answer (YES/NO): YES